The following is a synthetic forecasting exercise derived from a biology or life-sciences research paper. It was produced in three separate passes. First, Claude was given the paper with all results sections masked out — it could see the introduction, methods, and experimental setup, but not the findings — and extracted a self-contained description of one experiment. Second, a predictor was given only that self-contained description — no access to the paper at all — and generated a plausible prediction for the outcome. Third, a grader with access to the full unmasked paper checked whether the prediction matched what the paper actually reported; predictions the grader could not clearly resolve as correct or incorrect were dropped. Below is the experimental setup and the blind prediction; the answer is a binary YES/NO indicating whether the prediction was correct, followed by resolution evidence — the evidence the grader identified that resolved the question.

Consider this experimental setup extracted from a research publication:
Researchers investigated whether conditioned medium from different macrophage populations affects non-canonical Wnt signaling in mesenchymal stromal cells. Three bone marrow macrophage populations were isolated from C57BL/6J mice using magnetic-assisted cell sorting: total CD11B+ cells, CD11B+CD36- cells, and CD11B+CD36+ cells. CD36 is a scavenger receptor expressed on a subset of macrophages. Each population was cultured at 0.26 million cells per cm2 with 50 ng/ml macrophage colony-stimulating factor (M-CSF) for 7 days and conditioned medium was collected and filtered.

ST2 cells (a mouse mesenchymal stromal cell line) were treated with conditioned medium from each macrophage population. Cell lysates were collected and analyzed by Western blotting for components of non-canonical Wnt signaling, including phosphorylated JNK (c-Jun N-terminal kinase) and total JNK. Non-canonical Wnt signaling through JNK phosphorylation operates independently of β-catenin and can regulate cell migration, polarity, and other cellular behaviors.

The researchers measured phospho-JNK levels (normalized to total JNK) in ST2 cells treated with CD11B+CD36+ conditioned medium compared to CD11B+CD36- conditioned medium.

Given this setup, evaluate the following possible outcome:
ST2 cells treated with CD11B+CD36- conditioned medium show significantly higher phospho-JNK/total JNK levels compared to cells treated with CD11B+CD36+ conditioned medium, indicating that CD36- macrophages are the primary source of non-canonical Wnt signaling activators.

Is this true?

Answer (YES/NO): NO